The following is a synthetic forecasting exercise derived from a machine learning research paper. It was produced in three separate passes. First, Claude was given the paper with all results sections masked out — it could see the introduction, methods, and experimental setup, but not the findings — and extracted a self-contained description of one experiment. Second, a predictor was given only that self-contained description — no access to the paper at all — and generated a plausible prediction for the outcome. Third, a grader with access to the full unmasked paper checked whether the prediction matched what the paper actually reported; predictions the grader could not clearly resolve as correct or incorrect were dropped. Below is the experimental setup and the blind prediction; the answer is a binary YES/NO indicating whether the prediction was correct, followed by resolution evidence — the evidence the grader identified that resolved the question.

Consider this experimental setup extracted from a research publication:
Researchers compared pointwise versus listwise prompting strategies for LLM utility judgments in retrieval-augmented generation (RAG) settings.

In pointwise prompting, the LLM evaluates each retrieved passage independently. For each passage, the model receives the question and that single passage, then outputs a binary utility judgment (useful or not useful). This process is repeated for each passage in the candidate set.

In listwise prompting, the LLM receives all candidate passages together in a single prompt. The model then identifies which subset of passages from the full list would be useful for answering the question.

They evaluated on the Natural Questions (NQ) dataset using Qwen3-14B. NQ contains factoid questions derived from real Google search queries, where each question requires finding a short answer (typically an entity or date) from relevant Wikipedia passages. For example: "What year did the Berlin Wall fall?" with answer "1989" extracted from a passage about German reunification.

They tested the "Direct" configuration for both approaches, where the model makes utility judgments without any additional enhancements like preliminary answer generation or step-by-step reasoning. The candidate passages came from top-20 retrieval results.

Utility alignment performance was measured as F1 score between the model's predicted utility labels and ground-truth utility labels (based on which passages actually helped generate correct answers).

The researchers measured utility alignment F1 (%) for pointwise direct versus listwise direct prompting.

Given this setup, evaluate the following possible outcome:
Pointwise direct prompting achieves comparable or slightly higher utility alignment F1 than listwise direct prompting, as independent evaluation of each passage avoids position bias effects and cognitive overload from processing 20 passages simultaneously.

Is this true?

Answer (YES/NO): NO